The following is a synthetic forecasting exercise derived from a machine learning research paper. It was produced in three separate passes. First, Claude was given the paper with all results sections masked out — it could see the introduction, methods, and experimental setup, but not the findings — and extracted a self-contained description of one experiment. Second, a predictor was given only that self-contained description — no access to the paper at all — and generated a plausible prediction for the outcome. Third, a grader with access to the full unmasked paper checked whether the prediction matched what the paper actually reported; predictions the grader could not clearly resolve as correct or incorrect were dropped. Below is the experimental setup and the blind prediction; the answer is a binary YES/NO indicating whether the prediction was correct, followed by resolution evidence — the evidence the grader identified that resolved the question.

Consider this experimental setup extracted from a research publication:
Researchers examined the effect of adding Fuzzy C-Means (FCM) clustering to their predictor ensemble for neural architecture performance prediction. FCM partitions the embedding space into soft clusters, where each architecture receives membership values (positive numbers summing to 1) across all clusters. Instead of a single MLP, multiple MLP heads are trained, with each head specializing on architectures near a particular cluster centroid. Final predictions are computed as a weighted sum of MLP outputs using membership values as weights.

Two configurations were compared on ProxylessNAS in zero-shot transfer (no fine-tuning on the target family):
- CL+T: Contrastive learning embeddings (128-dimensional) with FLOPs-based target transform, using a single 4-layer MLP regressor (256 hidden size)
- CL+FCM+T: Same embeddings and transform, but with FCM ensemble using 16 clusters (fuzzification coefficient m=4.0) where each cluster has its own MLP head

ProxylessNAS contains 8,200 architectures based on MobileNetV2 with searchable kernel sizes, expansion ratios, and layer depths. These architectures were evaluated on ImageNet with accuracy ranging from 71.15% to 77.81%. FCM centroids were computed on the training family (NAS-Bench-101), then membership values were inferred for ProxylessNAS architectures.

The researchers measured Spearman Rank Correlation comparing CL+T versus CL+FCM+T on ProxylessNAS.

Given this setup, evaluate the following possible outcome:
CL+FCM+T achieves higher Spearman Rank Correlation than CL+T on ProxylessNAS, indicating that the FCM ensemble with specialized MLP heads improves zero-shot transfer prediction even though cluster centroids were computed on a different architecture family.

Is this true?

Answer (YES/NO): NO